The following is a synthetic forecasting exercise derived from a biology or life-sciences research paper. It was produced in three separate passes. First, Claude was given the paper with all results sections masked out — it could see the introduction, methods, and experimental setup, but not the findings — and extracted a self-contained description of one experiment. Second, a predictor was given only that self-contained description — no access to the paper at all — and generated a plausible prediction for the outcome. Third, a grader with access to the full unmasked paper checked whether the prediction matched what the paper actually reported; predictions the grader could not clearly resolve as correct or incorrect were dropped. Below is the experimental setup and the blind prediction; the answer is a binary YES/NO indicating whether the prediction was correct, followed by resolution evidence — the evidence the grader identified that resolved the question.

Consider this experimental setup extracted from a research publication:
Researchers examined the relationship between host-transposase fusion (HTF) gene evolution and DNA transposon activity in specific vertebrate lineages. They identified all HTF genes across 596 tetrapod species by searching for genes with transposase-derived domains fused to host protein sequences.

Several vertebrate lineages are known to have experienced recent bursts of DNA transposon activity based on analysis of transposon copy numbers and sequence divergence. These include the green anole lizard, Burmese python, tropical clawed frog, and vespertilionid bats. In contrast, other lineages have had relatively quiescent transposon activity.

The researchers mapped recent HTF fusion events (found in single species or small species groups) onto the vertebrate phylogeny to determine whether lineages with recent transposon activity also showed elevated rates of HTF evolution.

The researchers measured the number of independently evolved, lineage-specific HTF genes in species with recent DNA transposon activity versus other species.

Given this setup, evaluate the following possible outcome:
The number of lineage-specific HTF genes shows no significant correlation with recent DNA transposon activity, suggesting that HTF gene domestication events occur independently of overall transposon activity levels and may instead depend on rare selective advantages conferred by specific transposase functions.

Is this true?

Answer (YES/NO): NO